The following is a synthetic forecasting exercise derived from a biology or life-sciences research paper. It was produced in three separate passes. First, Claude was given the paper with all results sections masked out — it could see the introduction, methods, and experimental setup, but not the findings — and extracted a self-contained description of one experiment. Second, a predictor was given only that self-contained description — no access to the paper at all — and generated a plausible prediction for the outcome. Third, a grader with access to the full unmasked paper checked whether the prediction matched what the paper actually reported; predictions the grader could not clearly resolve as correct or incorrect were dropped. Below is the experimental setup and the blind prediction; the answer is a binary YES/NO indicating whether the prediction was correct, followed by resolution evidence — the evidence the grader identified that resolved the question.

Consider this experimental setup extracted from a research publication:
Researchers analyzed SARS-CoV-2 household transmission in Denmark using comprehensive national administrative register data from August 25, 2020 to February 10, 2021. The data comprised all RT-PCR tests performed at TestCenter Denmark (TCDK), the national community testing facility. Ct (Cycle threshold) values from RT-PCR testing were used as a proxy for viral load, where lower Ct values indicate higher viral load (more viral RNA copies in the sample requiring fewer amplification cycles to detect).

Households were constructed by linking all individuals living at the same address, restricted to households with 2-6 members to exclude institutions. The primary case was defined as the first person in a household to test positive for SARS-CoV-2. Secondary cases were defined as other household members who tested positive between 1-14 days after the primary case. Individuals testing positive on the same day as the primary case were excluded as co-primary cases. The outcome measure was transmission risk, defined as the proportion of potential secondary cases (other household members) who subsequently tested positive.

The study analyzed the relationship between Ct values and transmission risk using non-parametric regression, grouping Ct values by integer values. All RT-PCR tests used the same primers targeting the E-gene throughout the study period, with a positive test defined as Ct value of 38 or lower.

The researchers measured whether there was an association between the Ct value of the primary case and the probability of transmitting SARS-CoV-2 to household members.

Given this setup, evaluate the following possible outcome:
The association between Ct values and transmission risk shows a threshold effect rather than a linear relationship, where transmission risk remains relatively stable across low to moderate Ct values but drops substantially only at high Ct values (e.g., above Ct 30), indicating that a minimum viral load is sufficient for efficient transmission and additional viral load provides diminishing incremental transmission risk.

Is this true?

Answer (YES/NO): NO